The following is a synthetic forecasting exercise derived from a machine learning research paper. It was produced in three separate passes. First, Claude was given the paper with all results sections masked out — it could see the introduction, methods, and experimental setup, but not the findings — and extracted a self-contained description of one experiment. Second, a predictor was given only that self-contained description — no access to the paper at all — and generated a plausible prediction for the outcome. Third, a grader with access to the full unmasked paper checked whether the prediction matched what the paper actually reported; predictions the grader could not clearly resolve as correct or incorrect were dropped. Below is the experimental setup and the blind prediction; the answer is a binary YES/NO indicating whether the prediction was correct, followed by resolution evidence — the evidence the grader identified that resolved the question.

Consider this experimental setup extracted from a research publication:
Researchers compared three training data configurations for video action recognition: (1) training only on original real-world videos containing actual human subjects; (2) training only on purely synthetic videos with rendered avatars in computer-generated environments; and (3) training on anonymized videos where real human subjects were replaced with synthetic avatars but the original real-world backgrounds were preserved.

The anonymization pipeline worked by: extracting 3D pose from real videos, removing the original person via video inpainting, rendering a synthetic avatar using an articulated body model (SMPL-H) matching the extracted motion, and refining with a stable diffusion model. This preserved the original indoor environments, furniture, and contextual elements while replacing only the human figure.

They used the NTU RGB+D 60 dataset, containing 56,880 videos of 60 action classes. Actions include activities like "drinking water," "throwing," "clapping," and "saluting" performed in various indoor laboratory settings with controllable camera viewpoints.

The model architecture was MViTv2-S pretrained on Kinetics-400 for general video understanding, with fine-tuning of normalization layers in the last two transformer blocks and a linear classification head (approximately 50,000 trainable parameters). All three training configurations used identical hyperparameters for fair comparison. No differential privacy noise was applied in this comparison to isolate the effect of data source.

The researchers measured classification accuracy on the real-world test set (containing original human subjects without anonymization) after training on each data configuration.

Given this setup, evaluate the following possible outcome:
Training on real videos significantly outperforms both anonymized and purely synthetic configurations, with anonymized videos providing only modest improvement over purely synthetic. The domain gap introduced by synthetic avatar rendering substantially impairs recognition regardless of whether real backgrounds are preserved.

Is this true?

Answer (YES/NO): NO